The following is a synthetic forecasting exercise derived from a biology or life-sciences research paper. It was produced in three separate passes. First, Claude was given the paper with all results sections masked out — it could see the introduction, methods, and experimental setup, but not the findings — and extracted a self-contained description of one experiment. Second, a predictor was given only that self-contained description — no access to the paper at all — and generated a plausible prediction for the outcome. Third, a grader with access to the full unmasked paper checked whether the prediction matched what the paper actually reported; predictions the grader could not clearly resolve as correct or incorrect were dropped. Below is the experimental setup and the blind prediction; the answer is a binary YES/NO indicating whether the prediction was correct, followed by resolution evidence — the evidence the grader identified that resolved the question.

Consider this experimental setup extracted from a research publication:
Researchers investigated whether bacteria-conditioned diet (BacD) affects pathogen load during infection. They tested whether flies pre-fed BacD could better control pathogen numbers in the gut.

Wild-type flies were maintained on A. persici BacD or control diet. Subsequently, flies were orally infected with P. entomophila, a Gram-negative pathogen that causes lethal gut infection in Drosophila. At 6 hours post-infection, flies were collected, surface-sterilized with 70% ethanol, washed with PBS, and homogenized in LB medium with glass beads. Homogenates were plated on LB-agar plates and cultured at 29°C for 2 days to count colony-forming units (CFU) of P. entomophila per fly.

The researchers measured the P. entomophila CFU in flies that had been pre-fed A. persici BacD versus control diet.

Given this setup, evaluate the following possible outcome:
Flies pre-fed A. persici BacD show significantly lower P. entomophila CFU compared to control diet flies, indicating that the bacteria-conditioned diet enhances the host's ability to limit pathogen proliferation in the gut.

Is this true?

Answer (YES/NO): NO